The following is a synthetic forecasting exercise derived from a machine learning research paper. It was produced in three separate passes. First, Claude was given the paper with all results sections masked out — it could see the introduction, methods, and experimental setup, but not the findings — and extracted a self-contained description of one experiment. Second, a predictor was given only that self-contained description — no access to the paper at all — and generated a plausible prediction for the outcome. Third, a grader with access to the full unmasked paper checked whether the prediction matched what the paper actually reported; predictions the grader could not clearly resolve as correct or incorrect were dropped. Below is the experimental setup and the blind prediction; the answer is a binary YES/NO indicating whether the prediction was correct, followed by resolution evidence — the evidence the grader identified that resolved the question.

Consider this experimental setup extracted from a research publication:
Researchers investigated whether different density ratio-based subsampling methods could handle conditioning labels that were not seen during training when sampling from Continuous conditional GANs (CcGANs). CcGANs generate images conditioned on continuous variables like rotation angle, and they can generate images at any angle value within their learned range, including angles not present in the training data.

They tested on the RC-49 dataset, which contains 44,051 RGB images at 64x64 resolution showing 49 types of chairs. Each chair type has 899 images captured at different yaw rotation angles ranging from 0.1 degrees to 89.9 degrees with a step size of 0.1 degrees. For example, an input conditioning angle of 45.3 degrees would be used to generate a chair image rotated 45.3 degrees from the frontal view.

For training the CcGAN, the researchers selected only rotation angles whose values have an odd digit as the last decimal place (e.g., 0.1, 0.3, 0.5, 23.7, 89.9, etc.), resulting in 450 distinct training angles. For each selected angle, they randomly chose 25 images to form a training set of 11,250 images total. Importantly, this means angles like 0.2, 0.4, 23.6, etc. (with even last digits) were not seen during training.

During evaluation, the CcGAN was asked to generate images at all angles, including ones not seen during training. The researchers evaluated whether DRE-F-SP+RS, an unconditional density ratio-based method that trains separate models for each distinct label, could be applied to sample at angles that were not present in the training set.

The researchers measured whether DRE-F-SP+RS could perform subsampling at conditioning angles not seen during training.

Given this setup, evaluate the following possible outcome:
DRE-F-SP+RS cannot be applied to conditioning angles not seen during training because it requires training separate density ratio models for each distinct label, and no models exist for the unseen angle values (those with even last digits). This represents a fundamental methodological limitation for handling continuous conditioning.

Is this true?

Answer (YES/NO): YES